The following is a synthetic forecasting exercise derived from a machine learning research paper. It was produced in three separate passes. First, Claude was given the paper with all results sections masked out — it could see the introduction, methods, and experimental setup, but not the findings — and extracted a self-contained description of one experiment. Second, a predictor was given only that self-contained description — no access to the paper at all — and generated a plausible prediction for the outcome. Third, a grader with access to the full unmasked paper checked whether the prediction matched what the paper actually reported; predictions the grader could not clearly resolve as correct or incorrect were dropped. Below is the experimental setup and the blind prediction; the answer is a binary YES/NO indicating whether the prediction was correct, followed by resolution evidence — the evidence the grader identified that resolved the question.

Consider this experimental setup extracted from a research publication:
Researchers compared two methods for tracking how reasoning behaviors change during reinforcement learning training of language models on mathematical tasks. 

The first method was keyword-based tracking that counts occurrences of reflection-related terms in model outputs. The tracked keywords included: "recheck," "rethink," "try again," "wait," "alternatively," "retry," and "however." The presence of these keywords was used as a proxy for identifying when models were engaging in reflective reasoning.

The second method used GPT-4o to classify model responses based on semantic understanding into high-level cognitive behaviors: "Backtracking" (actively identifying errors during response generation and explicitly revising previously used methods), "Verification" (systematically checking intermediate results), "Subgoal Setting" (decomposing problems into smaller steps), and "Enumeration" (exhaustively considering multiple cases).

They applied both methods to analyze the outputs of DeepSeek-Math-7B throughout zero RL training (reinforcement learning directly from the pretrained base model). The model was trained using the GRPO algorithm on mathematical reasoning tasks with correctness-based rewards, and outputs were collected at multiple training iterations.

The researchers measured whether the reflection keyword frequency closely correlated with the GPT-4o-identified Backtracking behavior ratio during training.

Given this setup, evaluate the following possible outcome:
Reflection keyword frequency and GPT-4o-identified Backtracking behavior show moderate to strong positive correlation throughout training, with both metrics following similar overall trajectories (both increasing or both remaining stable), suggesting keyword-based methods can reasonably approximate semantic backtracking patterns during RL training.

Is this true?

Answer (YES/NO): NO